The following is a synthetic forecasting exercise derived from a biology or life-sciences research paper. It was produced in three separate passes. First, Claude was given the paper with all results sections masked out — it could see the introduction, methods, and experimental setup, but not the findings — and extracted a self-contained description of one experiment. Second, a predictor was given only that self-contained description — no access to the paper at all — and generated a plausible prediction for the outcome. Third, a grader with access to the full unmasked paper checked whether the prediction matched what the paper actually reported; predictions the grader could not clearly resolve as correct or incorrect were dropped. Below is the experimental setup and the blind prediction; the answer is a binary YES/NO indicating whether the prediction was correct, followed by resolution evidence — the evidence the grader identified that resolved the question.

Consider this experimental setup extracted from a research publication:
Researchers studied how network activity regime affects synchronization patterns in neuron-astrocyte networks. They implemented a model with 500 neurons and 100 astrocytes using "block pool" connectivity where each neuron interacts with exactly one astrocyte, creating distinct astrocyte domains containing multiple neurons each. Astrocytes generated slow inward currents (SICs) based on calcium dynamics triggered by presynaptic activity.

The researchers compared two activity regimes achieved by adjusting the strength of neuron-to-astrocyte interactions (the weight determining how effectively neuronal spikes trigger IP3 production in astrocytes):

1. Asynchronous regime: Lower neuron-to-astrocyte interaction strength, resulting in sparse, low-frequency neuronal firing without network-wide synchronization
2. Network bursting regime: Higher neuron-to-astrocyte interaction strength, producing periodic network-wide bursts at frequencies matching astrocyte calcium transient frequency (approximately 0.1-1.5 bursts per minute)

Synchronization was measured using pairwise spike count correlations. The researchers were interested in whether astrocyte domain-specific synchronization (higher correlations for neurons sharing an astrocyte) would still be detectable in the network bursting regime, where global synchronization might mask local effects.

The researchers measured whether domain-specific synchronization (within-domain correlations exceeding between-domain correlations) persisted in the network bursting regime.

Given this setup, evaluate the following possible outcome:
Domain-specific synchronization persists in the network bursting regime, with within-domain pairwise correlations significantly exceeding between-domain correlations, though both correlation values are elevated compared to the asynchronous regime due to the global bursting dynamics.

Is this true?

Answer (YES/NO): YES